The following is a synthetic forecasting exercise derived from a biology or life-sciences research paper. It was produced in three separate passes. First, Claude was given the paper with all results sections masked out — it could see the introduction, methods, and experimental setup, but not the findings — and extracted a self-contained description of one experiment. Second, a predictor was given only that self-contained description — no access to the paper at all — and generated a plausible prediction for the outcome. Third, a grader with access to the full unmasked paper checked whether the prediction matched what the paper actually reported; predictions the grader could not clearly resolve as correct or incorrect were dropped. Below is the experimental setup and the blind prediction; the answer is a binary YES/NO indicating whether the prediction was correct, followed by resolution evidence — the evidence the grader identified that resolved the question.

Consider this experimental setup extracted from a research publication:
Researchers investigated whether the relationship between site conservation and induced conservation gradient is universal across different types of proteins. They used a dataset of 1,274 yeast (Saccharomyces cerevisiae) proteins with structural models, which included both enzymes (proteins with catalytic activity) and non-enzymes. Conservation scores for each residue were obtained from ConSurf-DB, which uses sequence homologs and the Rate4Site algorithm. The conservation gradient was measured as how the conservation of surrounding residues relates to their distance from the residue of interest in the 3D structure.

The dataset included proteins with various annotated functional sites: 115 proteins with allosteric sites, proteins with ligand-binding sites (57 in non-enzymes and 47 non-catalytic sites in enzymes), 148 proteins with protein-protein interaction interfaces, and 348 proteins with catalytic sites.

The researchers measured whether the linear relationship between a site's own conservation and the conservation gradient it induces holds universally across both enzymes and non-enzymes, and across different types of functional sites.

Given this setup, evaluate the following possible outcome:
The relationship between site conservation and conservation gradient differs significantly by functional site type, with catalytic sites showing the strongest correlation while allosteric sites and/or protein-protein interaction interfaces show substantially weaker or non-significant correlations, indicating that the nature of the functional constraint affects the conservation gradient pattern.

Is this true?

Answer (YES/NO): NO